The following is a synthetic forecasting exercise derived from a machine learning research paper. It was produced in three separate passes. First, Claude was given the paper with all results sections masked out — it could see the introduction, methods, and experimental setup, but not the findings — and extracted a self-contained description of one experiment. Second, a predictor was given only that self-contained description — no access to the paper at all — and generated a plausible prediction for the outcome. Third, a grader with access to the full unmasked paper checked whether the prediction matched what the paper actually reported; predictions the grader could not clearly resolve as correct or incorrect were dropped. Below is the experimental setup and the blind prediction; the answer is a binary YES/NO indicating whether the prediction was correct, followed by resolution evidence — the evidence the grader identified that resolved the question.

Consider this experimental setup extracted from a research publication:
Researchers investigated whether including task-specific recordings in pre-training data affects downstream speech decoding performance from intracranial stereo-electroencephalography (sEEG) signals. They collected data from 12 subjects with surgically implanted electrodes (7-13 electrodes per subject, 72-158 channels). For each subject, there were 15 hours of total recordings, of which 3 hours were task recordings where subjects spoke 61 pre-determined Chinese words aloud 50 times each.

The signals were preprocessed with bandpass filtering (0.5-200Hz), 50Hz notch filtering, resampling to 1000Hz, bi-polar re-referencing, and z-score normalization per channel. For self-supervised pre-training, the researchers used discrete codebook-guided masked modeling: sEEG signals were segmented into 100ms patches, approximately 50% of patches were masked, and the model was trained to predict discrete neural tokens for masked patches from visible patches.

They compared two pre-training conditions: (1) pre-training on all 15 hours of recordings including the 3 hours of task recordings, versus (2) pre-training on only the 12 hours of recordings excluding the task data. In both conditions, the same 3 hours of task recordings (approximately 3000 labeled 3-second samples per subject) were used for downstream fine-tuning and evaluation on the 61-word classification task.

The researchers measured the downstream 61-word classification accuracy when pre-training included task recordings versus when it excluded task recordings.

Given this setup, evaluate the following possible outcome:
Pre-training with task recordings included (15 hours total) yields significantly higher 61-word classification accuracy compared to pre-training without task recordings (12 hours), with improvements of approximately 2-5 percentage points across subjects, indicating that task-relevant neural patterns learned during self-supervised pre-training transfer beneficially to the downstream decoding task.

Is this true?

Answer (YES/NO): NO